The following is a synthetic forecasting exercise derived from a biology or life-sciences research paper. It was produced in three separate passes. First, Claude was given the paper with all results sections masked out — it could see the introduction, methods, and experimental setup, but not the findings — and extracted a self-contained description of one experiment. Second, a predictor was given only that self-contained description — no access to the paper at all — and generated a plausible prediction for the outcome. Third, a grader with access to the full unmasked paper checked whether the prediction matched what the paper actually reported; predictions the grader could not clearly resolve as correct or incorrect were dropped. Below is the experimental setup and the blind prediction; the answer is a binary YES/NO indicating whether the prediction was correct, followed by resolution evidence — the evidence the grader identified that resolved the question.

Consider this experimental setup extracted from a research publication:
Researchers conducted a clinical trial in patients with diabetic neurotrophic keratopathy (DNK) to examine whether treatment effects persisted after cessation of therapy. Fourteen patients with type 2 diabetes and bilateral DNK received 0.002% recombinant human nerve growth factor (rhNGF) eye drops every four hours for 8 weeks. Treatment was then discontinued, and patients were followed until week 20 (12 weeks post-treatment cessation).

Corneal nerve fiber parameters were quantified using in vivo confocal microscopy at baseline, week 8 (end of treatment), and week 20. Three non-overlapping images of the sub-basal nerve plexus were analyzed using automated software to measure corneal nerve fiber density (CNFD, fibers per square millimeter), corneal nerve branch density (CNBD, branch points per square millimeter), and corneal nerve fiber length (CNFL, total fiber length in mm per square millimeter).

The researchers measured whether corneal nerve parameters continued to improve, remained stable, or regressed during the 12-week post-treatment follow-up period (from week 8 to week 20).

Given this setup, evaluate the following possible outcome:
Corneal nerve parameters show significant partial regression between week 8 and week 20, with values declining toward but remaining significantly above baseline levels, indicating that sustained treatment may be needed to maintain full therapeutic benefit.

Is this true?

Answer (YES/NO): NO